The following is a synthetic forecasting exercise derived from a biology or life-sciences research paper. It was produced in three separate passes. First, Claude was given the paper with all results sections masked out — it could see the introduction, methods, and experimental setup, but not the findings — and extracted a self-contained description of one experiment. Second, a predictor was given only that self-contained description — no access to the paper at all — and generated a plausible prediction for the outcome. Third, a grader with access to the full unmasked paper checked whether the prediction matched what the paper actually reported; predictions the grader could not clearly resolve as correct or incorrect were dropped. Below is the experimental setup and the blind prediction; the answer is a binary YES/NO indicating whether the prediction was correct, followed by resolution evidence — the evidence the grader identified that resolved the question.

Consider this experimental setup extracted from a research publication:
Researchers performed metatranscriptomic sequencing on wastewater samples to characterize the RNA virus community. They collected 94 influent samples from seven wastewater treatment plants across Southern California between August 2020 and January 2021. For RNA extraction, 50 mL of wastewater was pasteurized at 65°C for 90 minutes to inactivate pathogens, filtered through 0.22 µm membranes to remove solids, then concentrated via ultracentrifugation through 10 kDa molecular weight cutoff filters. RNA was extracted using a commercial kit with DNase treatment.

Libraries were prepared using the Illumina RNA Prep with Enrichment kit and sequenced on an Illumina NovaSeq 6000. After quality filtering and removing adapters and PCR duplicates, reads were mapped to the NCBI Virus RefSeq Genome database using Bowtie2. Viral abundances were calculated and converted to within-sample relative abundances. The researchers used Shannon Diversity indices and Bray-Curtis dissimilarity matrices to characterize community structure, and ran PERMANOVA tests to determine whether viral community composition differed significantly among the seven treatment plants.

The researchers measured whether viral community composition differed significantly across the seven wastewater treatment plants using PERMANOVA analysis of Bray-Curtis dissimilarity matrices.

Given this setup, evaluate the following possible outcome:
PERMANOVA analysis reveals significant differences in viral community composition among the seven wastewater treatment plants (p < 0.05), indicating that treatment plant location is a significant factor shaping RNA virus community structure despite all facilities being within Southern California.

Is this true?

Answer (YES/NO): YES